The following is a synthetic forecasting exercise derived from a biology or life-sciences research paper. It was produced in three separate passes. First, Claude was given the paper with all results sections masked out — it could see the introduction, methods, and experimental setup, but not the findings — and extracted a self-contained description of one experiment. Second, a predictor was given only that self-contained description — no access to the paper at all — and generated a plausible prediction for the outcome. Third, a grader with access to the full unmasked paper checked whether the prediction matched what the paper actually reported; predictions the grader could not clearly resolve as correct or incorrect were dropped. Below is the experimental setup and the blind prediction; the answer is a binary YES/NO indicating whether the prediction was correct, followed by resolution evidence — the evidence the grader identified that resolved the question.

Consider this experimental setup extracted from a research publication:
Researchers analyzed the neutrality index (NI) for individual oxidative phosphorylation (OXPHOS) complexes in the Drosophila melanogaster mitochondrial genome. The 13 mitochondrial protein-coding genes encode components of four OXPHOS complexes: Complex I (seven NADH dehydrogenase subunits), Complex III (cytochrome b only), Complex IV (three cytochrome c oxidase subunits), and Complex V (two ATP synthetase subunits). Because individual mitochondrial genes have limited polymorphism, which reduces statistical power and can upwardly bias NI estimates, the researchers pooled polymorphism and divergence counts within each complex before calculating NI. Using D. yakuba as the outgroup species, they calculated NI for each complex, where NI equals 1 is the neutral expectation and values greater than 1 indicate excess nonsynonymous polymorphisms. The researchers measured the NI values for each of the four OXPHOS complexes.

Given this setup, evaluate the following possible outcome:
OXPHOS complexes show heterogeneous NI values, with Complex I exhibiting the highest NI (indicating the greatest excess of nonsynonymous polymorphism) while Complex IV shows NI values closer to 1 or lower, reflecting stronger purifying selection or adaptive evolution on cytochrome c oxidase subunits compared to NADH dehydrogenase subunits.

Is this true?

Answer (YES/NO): NO